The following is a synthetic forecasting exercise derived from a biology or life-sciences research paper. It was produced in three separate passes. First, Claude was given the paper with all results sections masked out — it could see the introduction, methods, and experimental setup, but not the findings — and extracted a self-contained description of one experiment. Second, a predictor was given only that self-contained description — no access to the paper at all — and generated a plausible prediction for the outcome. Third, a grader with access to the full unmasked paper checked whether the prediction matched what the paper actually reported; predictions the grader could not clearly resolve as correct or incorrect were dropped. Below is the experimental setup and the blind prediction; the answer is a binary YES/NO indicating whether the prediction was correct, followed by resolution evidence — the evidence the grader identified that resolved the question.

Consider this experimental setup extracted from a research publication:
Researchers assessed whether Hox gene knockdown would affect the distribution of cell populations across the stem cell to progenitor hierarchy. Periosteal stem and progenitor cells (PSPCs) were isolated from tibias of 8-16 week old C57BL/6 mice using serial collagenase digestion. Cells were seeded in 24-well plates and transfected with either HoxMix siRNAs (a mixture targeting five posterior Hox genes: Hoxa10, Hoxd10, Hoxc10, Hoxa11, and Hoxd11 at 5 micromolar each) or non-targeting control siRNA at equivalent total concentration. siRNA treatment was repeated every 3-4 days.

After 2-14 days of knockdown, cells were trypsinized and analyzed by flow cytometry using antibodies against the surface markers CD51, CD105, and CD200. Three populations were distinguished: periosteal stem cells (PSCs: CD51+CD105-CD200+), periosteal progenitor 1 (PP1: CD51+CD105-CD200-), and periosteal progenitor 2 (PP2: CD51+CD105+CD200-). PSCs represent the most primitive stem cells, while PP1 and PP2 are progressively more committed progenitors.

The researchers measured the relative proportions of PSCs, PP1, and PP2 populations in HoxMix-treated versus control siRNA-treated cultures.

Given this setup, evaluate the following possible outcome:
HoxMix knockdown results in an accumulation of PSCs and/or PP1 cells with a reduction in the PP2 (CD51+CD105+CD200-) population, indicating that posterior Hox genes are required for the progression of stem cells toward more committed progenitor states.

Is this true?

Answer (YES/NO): NO